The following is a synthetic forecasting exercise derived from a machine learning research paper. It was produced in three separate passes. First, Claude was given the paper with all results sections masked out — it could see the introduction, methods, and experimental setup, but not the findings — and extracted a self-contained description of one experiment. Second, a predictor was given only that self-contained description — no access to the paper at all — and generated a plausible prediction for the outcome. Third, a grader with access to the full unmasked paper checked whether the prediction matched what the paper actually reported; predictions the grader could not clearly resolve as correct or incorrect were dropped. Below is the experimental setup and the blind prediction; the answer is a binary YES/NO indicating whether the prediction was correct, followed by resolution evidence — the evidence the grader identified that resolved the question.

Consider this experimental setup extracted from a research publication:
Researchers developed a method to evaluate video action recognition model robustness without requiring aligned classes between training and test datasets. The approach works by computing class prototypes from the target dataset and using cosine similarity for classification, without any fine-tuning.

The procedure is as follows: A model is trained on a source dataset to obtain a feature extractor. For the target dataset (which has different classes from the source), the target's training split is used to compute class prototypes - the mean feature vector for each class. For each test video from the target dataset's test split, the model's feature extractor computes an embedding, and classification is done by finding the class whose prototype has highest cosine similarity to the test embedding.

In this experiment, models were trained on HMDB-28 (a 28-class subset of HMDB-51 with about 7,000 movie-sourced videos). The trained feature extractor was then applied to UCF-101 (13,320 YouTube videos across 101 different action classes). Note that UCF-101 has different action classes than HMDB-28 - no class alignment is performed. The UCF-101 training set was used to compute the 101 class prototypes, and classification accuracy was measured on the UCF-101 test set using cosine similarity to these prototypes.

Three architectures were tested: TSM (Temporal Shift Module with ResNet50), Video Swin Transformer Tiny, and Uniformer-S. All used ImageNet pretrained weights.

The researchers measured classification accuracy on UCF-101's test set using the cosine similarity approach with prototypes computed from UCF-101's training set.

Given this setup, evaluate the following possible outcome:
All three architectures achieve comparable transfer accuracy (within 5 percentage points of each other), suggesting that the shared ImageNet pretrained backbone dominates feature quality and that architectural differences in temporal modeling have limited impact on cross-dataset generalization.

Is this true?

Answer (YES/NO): NO